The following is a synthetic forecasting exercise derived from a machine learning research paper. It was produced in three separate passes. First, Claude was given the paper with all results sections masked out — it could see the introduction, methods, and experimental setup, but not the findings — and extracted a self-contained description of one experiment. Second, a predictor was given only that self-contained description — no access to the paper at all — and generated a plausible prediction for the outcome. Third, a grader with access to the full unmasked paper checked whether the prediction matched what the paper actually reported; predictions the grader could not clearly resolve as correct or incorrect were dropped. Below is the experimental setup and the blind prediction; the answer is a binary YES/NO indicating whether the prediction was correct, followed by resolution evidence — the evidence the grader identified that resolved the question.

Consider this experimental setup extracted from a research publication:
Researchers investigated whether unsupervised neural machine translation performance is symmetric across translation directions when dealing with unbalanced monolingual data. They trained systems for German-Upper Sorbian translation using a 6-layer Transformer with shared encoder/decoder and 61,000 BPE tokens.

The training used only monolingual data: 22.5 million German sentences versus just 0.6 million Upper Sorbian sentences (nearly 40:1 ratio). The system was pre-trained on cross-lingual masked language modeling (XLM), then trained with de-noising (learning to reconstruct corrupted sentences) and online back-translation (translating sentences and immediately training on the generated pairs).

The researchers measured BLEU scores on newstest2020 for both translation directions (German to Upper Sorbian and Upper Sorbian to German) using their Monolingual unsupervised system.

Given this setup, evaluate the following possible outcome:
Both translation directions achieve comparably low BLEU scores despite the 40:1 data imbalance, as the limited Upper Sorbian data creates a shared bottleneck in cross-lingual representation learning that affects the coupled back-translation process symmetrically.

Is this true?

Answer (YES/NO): NO